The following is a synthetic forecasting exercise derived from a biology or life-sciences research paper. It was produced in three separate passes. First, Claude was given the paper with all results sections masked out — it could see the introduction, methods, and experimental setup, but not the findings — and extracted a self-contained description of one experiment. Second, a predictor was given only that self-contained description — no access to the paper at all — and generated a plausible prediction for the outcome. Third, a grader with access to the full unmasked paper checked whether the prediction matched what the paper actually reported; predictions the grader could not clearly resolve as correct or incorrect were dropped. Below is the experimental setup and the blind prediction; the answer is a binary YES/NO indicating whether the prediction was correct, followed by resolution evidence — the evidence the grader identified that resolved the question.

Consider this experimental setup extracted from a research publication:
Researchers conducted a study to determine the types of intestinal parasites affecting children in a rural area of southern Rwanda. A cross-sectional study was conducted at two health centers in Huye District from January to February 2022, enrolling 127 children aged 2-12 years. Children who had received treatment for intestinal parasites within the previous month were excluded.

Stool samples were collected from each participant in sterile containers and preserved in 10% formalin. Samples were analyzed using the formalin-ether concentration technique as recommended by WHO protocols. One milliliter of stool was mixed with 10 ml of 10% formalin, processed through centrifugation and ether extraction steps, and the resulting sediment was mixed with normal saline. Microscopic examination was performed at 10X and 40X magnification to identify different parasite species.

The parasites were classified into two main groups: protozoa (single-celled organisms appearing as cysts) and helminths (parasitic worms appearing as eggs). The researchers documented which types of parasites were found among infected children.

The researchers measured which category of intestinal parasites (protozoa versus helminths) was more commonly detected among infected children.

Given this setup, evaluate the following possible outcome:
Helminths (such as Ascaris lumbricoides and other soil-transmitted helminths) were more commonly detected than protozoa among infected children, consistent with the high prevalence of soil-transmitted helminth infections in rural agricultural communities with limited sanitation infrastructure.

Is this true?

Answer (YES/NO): NO